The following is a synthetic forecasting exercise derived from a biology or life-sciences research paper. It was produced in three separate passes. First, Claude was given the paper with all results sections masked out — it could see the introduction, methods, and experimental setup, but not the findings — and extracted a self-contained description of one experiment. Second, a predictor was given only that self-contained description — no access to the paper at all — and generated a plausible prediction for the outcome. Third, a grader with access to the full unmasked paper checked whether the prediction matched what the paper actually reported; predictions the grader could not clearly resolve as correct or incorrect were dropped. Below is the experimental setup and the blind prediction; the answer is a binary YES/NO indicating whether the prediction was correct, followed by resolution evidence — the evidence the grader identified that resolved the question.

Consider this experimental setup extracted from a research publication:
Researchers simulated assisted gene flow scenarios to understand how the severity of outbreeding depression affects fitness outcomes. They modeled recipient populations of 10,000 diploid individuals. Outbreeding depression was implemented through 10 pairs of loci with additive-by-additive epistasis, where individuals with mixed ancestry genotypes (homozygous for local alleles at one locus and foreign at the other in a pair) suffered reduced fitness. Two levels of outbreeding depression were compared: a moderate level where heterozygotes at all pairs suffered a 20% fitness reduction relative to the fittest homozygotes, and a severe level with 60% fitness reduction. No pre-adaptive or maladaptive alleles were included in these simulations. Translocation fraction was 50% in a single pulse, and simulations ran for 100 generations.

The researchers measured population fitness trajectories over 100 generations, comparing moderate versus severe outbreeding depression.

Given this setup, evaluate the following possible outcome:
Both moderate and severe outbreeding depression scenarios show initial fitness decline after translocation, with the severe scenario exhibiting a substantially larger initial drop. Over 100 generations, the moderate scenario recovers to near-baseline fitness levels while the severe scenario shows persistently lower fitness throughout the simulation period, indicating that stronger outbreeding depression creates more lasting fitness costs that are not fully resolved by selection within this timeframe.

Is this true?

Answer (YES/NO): NO